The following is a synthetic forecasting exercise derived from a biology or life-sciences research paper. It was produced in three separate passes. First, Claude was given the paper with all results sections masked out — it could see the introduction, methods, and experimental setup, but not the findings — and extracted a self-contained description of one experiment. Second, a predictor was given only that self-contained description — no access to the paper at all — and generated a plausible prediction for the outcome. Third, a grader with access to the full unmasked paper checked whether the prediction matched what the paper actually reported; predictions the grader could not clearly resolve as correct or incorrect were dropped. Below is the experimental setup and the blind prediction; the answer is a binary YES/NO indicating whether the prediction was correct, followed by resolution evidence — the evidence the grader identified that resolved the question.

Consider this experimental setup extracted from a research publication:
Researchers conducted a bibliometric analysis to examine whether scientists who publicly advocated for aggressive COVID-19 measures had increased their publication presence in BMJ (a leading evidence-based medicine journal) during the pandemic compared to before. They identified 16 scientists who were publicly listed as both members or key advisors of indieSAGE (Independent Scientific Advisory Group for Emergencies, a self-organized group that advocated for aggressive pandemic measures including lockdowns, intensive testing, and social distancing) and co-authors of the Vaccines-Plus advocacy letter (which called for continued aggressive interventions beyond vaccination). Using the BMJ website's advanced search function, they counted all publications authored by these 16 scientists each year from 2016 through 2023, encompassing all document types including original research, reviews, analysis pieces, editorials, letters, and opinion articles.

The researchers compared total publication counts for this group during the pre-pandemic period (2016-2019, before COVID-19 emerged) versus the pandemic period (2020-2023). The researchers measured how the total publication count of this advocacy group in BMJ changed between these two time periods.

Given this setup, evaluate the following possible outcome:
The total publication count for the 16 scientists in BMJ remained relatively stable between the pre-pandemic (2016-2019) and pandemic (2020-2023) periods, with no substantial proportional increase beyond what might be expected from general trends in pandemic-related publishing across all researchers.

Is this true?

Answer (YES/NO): NO